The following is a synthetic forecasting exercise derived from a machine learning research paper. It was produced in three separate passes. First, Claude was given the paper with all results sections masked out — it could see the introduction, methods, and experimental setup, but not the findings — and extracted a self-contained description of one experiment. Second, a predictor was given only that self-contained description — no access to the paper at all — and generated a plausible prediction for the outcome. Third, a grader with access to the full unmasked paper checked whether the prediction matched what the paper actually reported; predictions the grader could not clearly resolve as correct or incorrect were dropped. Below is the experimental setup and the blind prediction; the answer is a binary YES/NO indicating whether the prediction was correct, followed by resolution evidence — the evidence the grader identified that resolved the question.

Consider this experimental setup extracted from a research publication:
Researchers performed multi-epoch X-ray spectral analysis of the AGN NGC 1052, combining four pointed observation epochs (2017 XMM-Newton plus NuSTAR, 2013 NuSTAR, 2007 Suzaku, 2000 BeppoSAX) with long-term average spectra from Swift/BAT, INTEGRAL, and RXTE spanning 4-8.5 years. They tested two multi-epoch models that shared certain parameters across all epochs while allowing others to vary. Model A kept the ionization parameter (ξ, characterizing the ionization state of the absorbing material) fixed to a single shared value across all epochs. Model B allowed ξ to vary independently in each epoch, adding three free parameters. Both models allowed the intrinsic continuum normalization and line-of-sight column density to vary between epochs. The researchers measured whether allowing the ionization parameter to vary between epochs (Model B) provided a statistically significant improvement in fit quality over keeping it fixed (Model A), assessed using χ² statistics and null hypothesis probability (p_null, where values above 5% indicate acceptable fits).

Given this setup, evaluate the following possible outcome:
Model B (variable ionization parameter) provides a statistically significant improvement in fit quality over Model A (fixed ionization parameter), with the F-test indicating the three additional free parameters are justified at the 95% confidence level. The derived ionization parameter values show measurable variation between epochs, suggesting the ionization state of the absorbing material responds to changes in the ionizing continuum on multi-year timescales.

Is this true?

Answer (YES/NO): NO